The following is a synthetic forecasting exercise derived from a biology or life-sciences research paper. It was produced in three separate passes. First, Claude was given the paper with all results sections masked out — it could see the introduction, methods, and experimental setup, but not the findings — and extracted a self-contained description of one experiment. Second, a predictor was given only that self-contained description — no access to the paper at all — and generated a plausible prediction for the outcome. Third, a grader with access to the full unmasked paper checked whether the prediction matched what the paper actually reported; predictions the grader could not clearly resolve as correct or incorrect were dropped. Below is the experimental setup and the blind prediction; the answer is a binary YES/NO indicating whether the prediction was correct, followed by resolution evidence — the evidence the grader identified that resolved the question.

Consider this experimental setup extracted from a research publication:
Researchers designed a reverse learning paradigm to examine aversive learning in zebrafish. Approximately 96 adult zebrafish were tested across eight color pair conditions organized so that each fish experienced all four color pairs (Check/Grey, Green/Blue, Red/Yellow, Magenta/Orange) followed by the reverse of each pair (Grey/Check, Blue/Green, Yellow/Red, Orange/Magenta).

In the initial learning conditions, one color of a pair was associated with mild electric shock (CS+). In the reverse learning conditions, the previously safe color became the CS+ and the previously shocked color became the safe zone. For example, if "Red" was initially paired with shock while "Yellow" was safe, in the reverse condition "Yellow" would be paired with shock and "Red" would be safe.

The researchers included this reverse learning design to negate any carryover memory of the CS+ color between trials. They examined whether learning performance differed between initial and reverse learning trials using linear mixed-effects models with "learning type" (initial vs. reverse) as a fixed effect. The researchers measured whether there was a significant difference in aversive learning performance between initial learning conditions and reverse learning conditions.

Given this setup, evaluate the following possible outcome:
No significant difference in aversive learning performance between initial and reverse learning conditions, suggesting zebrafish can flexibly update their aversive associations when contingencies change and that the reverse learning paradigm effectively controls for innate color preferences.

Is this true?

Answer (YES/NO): YES